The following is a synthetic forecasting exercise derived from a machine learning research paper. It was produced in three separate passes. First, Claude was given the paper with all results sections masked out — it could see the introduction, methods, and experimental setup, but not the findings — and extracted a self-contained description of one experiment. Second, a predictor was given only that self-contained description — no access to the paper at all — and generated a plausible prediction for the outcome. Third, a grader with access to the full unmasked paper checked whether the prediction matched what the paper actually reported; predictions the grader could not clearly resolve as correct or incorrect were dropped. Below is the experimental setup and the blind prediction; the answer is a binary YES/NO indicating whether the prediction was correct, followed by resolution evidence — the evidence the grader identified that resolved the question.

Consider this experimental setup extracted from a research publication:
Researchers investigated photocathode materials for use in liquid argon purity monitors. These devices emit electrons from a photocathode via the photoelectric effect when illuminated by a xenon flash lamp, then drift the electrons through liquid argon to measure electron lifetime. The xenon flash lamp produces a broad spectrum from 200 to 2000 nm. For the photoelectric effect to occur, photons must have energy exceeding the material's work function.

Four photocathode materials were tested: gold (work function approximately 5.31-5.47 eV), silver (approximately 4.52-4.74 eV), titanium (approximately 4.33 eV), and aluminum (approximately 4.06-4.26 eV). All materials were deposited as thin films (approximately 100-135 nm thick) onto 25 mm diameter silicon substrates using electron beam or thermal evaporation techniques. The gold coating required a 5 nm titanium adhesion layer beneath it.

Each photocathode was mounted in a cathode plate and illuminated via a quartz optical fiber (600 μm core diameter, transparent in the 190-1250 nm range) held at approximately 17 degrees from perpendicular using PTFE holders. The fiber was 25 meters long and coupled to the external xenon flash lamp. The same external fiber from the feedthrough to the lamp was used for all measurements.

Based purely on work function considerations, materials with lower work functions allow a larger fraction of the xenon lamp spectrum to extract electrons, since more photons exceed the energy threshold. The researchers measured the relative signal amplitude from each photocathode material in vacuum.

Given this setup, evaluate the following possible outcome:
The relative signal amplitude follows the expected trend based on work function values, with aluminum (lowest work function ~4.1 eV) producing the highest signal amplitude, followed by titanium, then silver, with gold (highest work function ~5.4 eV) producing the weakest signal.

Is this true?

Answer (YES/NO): NO